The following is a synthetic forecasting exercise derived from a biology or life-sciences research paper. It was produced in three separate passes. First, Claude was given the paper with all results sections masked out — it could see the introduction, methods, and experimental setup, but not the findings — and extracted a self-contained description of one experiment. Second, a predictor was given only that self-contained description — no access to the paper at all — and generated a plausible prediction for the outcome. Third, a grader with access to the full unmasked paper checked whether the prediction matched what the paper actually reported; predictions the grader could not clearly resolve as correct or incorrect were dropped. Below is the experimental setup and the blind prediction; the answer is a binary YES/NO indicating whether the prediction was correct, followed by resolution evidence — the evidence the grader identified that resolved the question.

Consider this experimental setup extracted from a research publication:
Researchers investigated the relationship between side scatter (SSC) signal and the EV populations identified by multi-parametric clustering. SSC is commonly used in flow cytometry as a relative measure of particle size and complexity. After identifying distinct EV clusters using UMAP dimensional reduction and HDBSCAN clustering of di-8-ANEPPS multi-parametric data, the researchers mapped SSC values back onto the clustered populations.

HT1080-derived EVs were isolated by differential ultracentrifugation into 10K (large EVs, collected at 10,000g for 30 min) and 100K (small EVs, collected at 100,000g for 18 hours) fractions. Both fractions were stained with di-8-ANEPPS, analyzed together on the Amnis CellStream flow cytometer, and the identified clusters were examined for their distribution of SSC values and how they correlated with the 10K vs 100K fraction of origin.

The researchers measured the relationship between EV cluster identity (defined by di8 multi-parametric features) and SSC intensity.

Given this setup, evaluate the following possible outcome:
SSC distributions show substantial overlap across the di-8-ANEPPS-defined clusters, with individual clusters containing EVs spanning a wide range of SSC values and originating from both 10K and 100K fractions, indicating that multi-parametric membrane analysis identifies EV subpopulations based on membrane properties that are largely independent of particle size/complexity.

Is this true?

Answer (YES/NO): NO